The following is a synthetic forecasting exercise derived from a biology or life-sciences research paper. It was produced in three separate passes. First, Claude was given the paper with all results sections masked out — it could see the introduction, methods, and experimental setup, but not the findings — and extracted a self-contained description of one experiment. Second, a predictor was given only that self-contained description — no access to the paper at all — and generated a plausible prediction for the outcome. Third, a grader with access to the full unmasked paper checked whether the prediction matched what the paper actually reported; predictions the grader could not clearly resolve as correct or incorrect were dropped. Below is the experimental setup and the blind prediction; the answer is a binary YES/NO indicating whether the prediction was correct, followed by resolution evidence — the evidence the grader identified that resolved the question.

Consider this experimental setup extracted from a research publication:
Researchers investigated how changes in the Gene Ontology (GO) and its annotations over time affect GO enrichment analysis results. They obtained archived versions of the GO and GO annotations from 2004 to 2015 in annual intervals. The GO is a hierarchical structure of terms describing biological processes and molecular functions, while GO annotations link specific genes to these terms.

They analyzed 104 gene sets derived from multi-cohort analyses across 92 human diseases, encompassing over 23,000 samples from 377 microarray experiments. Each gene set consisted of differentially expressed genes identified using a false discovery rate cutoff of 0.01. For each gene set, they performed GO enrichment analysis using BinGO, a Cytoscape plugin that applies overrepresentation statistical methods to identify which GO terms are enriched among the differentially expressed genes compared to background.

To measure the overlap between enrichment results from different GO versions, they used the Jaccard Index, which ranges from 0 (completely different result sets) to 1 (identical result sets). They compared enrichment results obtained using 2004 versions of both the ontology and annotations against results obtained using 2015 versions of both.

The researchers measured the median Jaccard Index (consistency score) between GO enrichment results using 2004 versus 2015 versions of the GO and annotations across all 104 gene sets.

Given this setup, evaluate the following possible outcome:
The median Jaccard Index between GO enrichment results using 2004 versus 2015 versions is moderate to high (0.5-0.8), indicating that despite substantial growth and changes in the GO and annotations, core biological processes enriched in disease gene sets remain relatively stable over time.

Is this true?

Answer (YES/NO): NO